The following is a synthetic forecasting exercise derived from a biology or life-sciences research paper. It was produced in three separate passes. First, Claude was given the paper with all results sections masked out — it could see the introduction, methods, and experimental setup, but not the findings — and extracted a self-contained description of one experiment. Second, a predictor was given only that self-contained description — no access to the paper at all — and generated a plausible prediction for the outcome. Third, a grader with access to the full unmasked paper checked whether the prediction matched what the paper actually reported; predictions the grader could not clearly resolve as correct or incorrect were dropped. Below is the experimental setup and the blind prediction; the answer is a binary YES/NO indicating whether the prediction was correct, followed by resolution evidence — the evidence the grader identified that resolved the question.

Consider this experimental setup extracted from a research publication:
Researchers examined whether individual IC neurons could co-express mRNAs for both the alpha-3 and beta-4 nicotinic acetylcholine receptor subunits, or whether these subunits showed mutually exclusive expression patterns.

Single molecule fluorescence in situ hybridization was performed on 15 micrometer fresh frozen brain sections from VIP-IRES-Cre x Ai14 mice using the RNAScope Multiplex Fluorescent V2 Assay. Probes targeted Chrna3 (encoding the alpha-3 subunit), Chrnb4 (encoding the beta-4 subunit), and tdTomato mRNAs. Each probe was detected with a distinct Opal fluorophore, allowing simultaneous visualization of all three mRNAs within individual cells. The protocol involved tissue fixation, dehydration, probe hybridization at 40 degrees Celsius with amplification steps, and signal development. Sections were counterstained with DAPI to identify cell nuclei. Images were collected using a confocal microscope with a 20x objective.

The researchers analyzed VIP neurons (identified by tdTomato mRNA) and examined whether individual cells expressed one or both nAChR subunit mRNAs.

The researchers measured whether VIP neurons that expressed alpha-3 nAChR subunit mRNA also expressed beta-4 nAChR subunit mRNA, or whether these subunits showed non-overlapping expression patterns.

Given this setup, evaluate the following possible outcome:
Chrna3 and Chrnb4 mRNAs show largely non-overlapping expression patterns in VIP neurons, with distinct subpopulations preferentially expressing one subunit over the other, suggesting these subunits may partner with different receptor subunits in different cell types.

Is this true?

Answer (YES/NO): NO